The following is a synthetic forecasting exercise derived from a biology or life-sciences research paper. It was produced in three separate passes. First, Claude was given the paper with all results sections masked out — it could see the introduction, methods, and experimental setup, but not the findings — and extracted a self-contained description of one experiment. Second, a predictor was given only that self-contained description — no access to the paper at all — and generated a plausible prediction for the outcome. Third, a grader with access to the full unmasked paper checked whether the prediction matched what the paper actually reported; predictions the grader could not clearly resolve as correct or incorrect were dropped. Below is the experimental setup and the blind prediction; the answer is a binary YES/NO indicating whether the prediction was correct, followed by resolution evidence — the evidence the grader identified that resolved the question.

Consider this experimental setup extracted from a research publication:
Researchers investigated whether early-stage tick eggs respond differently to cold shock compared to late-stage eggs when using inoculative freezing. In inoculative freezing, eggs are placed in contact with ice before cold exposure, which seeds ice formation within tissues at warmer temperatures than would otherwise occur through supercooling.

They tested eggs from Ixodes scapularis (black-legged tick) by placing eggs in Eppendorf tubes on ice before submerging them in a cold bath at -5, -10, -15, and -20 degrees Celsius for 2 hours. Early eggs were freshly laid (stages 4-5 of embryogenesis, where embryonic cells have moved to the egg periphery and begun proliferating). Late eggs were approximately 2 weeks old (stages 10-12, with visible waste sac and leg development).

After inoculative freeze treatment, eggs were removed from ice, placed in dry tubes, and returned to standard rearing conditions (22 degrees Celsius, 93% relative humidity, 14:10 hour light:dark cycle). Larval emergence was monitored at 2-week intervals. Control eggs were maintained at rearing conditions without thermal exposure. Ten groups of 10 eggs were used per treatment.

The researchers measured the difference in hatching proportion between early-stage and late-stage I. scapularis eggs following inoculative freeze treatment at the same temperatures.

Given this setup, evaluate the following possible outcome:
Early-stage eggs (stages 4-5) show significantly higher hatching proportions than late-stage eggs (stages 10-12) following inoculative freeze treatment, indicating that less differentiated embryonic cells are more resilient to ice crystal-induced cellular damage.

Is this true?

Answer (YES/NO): NO